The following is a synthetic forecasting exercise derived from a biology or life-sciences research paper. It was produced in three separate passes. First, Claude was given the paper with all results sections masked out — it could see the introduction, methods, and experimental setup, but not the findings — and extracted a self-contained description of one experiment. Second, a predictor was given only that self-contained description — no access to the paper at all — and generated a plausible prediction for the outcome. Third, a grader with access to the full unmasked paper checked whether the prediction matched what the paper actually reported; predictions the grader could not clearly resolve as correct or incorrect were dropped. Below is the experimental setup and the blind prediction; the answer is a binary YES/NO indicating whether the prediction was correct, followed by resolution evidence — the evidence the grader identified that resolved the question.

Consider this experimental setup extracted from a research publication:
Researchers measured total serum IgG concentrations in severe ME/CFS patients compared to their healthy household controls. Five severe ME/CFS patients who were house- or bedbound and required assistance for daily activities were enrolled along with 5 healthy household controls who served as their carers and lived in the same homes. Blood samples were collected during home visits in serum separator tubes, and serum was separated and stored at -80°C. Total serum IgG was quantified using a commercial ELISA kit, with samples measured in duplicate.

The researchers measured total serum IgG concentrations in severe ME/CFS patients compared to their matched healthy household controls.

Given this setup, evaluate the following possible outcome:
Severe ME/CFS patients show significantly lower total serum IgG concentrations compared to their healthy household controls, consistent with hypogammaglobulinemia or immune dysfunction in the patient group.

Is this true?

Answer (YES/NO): NO